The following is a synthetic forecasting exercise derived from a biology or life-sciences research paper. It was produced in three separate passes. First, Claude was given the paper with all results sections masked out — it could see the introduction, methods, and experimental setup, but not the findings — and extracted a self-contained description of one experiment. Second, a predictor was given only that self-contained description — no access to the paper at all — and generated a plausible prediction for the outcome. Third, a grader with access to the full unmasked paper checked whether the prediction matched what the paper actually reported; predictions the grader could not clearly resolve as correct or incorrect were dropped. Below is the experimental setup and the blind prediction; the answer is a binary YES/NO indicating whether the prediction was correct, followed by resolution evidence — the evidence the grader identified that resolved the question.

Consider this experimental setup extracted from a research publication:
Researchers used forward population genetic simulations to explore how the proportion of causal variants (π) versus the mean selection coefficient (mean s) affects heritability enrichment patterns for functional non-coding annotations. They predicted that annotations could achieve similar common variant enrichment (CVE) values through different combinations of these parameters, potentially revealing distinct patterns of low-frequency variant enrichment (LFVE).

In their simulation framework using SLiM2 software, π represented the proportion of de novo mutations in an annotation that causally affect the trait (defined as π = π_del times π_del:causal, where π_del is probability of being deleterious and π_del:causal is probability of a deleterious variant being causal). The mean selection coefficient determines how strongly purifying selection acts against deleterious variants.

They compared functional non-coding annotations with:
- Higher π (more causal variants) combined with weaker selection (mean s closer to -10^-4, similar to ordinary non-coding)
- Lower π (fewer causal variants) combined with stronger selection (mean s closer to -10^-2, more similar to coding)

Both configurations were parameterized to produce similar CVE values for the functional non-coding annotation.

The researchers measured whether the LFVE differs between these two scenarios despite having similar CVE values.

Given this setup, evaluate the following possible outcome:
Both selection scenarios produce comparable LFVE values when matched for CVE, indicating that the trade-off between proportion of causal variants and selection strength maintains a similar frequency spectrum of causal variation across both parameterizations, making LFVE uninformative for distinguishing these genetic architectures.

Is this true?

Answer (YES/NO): NO